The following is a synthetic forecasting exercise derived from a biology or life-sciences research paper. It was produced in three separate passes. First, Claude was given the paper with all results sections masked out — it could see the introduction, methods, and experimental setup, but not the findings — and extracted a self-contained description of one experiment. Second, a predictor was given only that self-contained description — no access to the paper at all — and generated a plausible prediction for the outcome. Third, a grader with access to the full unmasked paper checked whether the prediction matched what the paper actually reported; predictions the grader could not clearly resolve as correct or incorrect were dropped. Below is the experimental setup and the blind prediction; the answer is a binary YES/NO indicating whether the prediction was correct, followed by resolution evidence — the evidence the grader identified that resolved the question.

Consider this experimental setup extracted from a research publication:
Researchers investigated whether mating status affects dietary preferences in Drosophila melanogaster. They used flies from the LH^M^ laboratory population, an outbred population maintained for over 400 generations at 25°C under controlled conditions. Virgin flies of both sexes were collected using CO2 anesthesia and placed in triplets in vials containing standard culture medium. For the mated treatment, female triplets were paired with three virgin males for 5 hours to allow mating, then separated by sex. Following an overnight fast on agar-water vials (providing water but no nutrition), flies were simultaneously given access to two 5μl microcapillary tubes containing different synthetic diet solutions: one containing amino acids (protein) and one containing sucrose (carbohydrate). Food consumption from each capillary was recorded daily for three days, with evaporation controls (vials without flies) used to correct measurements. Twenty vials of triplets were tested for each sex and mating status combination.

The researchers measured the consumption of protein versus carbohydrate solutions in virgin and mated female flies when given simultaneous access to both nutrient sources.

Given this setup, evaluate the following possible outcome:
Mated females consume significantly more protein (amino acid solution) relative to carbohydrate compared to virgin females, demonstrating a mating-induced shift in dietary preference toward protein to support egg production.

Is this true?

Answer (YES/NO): YES